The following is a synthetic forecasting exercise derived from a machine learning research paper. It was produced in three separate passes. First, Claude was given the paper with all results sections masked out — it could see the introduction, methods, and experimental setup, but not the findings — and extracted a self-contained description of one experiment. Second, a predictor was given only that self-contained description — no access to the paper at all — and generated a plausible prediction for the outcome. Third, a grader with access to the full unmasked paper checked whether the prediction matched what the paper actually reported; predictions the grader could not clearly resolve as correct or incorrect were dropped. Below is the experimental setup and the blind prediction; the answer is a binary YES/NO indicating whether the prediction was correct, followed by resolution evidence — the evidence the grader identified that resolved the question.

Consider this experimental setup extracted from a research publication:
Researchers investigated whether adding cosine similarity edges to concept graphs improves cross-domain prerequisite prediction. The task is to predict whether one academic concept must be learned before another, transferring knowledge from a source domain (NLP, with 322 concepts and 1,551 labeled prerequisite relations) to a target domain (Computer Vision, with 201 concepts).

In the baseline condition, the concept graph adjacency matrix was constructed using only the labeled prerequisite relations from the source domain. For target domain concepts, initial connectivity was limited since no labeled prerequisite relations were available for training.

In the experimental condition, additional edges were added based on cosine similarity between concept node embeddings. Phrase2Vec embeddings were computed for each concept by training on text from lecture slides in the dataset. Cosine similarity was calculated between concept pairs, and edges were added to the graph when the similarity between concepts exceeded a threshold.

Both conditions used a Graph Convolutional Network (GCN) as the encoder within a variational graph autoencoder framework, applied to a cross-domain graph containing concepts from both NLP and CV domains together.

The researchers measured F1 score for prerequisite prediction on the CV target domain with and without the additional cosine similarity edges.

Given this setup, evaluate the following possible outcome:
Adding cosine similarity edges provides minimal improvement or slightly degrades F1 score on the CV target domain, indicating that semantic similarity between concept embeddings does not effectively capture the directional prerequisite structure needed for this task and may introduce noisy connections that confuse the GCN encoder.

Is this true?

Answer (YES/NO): NO